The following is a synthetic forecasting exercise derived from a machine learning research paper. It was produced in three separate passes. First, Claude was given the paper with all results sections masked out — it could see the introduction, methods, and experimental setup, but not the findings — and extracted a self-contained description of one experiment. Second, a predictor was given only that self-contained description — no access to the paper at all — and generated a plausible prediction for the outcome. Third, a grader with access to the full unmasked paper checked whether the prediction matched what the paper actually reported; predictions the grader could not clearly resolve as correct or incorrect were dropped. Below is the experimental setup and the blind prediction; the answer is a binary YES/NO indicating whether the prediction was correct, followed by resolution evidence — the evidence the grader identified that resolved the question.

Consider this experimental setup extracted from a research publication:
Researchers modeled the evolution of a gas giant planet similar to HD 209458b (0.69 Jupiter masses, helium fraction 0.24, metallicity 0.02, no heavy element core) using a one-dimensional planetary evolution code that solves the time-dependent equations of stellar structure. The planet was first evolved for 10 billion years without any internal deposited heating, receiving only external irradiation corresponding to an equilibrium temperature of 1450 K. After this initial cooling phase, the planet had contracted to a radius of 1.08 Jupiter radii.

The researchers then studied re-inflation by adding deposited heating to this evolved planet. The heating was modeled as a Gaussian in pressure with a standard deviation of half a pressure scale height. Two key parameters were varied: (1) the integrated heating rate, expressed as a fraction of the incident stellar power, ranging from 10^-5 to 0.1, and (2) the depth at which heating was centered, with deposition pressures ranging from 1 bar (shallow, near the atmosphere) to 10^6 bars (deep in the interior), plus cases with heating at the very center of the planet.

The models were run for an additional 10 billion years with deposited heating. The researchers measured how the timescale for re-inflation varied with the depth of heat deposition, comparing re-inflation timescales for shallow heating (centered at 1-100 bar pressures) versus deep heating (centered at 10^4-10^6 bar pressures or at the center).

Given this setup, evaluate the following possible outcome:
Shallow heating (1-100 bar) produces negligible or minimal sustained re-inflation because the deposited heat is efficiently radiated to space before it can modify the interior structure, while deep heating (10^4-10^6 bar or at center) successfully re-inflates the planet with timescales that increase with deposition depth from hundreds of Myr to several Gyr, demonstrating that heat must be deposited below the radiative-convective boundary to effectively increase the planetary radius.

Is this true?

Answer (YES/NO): NO